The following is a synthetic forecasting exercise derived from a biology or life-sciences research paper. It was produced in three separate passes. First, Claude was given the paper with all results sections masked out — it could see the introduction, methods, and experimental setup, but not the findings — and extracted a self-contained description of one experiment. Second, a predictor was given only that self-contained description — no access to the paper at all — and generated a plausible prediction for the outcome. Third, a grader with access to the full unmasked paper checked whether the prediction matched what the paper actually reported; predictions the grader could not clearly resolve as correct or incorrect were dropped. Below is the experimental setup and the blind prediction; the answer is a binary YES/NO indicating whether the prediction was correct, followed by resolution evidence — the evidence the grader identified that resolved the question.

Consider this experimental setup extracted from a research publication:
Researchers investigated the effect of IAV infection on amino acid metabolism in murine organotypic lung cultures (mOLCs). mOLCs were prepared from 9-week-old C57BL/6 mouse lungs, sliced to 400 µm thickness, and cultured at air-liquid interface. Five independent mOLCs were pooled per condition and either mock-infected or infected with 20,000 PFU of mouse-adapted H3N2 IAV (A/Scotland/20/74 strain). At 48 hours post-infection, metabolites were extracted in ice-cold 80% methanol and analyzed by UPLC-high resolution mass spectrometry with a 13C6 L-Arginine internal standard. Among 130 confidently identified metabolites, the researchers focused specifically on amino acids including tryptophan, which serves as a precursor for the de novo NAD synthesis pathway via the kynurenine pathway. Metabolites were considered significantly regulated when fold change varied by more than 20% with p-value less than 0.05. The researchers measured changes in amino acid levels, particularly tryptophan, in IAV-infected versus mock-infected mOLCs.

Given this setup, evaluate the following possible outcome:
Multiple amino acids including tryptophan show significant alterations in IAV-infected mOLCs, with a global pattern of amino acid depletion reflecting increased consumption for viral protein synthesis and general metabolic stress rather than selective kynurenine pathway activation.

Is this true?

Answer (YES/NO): NO